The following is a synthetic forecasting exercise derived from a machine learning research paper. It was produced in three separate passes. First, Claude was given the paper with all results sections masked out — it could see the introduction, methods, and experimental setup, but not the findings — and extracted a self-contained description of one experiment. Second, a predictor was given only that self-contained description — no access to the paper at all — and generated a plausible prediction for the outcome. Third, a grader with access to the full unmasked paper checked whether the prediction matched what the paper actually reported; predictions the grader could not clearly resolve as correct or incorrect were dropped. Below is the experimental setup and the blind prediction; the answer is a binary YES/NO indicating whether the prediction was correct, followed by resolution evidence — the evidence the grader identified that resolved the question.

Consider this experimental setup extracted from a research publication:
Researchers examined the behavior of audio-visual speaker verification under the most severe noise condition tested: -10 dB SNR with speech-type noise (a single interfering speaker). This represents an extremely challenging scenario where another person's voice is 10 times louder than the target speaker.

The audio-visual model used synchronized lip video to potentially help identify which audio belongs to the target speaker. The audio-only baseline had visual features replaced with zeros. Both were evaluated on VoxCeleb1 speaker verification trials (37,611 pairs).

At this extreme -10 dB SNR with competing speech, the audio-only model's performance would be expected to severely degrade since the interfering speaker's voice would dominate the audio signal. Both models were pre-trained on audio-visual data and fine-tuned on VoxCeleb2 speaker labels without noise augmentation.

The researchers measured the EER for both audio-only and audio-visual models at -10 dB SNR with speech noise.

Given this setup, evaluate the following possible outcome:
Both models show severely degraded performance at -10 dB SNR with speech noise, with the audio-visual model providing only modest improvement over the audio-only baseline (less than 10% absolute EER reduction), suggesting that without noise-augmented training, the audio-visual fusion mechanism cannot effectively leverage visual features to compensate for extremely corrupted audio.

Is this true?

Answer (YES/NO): NO